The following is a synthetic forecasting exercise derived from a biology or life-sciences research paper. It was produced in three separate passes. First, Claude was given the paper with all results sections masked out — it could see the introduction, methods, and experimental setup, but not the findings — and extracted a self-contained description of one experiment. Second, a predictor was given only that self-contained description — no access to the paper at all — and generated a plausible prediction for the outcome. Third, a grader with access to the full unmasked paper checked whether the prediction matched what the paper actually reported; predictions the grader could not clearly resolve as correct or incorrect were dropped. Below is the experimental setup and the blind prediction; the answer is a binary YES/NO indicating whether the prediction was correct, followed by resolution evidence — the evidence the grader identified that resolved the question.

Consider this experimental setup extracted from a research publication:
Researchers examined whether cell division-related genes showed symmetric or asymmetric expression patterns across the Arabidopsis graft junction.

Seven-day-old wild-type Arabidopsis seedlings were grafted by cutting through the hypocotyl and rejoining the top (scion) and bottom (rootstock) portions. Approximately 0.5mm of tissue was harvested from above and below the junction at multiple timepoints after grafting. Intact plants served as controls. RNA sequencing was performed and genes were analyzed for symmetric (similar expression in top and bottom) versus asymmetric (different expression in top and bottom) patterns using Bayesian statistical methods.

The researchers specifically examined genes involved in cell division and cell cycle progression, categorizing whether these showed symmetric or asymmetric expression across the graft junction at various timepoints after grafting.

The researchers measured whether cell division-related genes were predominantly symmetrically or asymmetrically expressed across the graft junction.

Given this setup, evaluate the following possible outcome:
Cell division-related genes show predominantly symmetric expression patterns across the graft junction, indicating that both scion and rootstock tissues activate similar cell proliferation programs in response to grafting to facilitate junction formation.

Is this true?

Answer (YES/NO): YES